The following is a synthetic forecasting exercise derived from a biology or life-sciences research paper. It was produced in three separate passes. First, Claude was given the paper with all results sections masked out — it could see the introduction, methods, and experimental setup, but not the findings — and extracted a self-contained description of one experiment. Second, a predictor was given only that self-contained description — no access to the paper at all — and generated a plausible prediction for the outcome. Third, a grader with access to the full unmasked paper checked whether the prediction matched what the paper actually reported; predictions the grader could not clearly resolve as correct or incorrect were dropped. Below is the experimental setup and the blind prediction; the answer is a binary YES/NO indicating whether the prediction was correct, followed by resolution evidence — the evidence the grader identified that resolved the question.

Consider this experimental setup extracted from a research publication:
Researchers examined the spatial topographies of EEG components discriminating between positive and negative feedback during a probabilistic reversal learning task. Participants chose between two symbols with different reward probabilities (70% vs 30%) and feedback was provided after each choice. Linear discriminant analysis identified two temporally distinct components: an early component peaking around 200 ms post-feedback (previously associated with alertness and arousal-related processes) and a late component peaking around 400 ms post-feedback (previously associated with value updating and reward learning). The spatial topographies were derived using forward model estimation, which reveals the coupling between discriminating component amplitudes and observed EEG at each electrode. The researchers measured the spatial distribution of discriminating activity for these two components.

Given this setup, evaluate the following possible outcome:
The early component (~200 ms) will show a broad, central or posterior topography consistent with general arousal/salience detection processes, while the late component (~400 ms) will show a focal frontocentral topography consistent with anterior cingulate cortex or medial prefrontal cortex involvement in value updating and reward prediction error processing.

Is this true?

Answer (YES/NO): NO